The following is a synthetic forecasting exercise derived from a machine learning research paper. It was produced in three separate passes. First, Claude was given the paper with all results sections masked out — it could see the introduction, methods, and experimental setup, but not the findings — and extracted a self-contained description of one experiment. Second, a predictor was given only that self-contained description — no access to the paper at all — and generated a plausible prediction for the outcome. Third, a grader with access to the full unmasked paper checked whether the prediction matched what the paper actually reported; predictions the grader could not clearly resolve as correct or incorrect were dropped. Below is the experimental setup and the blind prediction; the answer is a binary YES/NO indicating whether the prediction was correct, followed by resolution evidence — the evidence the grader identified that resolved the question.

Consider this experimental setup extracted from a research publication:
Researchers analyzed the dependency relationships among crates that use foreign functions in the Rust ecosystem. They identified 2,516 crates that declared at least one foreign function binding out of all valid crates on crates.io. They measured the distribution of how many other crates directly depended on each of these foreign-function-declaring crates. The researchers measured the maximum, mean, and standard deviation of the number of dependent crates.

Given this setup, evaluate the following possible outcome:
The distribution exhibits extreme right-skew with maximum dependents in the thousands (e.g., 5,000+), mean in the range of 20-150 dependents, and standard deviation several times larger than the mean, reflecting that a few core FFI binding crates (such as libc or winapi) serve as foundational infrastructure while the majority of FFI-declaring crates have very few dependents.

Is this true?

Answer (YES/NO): NO